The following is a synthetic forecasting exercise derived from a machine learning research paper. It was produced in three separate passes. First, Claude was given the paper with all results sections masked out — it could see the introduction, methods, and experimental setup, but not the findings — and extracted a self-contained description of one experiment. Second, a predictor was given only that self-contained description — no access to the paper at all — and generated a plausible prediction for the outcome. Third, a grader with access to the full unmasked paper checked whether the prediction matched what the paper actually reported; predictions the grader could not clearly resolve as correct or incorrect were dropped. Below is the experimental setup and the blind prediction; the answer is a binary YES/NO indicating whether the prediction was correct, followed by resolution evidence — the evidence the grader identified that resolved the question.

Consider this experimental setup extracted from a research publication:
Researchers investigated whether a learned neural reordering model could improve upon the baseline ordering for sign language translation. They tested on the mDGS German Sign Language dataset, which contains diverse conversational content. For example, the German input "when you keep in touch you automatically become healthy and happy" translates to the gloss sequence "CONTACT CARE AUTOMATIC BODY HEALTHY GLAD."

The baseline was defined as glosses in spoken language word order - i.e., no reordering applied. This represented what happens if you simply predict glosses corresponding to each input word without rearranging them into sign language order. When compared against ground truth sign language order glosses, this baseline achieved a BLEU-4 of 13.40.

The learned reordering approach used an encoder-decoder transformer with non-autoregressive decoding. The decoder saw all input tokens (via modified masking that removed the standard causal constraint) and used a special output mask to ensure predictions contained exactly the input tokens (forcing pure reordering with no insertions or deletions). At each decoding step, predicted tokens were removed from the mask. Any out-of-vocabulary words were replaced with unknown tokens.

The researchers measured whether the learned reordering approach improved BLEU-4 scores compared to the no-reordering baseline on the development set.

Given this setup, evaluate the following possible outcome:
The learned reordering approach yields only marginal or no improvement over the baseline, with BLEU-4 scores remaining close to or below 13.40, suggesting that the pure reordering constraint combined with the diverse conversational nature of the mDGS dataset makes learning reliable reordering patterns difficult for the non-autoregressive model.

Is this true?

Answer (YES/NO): YES